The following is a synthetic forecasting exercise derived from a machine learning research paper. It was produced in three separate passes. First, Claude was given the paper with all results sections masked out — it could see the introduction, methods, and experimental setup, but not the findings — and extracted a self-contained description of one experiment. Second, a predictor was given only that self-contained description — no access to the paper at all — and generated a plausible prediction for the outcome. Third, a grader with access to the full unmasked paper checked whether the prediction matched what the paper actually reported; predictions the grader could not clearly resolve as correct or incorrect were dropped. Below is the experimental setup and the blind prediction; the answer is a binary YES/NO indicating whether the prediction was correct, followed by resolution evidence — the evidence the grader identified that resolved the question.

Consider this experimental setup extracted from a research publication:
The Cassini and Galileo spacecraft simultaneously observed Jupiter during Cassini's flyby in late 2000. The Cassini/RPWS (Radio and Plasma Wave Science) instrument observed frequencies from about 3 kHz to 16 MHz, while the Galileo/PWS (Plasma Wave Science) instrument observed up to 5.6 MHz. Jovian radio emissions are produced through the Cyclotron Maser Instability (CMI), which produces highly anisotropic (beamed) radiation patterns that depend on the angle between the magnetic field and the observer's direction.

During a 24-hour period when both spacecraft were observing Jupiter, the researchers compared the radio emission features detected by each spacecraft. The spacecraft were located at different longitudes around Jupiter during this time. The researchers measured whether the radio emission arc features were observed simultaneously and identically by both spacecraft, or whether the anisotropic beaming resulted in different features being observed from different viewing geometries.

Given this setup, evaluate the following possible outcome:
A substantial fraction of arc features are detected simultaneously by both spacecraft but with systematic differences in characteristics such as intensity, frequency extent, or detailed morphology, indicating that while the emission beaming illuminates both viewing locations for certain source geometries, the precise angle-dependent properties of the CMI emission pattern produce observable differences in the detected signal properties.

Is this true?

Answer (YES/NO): NO